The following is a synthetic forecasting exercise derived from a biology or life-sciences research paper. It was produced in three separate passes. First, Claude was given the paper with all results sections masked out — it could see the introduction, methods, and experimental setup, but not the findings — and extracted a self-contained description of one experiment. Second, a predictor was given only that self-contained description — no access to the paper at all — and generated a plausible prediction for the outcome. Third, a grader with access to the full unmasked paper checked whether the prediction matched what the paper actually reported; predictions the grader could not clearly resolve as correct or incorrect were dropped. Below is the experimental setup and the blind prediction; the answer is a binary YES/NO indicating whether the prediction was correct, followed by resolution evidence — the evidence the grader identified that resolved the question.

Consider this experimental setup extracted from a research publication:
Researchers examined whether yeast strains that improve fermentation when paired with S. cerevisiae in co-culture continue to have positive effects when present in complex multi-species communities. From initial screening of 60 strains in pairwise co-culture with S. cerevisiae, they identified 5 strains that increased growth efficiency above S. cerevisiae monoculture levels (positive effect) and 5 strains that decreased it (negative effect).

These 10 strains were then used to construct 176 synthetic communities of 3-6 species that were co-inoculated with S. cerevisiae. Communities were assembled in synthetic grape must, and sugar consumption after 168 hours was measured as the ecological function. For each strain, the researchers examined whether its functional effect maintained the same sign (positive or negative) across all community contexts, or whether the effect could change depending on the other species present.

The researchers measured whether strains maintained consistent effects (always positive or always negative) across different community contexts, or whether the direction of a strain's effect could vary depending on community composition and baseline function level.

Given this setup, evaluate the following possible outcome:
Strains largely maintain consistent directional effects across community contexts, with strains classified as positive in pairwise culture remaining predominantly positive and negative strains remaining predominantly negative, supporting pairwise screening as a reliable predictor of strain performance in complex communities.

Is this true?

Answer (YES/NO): NO